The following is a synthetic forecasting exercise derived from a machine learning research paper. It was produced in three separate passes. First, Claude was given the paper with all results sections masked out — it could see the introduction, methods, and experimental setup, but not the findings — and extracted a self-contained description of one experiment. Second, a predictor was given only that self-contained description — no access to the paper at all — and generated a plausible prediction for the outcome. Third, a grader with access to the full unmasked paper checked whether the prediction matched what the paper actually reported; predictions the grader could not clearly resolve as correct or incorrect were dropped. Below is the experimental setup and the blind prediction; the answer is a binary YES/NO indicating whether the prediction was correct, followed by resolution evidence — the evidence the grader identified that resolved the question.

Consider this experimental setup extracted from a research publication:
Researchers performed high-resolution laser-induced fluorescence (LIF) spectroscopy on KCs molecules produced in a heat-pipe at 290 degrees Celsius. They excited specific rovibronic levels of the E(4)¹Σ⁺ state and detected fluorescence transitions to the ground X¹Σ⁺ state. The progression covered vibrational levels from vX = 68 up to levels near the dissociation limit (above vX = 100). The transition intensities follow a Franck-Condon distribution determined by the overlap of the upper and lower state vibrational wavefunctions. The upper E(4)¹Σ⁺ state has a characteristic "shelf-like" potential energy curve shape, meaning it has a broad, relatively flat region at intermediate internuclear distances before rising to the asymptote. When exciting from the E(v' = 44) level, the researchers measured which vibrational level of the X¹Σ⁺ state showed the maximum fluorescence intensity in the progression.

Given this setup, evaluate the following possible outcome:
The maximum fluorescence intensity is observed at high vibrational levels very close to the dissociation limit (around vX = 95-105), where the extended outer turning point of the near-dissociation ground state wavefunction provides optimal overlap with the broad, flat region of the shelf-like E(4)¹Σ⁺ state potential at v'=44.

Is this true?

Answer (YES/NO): NO